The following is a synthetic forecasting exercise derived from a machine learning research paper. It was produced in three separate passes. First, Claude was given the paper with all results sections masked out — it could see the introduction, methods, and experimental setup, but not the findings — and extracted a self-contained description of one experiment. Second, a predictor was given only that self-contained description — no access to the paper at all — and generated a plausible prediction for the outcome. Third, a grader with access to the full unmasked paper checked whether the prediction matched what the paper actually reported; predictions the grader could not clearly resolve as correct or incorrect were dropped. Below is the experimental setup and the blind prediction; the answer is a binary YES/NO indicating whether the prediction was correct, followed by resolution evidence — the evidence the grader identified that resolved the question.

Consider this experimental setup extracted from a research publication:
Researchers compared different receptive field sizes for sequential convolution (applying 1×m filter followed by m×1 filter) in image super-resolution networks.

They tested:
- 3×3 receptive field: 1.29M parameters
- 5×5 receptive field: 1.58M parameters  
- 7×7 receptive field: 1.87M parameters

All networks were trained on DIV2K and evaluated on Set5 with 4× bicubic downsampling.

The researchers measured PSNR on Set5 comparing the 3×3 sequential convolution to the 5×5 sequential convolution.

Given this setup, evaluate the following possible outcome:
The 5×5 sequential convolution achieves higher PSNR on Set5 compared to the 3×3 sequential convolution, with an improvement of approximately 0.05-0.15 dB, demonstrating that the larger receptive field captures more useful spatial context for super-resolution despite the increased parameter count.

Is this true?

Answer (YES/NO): YES